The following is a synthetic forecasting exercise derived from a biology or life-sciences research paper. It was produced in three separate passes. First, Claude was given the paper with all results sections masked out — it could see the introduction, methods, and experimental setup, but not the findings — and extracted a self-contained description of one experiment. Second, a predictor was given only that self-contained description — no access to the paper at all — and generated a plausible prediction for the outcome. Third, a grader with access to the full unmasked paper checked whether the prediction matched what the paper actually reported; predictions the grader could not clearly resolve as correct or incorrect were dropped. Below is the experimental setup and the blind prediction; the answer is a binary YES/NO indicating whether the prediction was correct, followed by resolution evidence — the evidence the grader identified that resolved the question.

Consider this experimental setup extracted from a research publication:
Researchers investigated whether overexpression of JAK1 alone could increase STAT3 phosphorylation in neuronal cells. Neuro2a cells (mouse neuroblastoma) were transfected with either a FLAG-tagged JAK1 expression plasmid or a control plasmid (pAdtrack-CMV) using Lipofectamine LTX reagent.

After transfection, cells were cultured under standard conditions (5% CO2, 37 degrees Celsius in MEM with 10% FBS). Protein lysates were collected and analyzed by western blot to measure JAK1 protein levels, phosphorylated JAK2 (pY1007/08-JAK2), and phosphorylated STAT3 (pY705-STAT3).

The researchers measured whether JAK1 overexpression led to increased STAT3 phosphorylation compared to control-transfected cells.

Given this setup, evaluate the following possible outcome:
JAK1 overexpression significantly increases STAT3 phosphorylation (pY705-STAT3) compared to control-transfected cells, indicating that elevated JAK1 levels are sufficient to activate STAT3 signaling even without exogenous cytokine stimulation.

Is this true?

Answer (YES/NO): YES